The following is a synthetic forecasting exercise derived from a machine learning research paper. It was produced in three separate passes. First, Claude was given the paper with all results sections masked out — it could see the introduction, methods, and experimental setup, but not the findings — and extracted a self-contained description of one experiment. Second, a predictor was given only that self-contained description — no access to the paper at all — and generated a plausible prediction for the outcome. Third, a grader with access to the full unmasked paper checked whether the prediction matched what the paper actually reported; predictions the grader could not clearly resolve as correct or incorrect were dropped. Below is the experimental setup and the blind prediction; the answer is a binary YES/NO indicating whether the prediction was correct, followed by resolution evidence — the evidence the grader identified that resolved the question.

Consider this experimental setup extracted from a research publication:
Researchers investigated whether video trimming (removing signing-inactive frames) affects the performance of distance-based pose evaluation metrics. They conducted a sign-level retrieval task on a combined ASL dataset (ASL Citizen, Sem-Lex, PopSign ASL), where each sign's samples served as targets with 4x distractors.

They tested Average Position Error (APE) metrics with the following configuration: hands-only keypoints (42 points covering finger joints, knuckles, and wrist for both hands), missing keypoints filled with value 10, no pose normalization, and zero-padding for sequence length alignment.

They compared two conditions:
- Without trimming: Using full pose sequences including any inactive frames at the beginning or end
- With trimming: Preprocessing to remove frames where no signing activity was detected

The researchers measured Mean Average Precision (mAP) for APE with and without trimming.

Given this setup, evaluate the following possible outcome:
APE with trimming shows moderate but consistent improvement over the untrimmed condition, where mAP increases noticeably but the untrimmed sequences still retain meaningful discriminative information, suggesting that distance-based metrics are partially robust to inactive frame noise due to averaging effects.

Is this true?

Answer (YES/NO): YES